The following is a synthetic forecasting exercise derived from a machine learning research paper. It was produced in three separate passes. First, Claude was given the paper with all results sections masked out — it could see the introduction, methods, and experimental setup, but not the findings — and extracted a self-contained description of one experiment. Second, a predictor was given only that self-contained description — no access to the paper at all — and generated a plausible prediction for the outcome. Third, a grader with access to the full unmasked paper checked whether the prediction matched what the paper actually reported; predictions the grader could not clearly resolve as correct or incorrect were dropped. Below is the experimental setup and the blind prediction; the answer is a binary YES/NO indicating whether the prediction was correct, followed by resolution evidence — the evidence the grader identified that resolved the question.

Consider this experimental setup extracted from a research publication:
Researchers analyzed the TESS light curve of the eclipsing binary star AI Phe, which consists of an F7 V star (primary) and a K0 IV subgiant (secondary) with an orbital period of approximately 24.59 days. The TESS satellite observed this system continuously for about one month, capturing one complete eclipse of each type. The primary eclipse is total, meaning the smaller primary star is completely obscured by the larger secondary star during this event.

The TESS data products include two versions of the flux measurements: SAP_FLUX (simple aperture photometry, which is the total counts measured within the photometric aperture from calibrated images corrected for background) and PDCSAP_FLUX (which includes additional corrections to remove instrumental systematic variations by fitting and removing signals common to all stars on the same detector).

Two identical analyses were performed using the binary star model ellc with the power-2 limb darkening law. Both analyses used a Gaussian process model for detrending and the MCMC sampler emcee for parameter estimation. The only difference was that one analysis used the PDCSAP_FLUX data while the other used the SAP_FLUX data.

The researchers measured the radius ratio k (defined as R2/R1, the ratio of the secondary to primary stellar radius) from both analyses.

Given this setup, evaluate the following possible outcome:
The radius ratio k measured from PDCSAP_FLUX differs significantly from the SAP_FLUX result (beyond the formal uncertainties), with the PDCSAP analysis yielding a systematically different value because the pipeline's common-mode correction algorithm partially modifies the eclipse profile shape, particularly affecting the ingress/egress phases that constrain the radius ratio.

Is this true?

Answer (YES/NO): NO